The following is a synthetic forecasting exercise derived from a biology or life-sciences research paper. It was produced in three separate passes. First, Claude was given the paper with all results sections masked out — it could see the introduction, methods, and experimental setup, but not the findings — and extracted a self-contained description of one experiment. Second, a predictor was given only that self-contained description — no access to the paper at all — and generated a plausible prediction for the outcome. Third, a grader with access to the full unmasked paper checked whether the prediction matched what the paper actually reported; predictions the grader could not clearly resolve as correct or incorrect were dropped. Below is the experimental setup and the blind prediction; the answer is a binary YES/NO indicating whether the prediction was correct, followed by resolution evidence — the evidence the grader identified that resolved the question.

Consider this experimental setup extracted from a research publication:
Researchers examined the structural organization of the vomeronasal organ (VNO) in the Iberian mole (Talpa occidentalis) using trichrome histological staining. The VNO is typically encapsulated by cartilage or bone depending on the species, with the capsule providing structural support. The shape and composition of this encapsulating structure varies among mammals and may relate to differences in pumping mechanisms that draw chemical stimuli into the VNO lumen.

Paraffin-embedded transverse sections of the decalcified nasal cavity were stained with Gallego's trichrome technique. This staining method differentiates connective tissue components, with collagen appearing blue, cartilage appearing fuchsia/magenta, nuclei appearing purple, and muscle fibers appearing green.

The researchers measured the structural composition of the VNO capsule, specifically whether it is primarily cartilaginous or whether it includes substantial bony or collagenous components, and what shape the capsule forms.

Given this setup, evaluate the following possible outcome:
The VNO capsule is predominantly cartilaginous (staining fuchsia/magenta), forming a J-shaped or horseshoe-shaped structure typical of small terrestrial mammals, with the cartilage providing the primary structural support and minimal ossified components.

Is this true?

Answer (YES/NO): NO